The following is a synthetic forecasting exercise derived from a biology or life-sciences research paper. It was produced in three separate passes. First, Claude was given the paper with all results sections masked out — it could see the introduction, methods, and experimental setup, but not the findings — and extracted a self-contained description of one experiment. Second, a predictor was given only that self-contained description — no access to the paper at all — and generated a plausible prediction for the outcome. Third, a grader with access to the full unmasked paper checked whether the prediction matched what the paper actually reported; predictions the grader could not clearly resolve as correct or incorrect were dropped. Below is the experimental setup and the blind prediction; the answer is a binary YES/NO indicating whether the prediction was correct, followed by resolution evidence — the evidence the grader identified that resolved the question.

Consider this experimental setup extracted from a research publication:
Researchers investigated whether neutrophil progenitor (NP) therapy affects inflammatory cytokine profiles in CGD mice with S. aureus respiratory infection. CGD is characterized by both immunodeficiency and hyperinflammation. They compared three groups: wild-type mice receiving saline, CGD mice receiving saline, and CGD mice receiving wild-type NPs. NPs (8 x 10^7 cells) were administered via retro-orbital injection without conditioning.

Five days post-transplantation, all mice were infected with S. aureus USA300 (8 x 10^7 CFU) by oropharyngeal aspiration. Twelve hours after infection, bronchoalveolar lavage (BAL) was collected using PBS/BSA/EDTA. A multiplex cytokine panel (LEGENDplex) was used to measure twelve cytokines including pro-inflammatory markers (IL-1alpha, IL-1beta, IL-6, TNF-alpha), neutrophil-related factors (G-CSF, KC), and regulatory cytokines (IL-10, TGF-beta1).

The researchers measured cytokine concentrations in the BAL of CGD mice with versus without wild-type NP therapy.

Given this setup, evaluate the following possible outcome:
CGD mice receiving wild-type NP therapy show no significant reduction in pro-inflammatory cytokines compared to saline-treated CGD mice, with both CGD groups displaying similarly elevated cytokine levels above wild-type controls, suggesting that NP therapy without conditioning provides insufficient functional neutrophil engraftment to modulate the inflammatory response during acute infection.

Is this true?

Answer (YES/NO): NO